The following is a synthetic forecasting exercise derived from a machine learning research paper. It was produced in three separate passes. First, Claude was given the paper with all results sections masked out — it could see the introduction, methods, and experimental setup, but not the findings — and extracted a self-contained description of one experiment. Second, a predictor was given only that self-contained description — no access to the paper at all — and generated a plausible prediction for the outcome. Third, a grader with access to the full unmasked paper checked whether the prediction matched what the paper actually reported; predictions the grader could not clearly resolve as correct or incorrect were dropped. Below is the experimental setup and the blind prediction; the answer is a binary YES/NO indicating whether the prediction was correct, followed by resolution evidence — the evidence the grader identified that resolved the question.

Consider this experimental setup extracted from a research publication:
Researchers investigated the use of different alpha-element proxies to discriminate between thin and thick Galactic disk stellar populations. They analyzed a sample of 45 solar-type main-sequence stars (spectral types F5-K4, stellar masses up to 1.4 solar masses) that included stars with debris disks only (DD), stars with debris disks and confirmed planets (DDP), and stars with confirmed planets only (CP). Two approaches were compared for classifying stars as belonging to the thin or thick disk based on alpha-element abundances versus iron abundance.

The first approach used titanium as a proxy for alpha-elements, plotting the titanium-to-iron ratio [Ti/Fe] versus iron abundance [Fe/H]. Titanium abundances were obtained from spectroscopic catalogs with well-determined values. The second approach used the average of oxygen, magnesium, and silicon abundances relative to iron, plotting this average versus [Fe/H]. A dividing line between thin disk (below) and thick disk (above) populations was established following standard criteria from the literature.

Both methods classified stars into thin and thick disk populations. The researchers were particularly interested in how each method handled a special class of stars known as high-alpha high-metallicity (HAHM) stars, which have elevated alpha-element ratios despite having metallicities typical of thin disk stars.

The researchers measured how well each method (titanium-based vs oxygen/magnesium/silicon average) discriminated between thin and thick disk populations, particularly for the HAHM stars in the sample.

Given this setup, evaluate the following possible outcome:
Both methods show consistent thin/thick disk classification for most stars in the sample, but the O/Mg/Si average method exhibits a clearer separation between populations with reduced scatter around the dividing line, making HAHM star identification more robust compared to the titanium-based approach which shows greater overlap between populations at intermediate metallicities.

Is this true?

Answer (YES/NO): NO